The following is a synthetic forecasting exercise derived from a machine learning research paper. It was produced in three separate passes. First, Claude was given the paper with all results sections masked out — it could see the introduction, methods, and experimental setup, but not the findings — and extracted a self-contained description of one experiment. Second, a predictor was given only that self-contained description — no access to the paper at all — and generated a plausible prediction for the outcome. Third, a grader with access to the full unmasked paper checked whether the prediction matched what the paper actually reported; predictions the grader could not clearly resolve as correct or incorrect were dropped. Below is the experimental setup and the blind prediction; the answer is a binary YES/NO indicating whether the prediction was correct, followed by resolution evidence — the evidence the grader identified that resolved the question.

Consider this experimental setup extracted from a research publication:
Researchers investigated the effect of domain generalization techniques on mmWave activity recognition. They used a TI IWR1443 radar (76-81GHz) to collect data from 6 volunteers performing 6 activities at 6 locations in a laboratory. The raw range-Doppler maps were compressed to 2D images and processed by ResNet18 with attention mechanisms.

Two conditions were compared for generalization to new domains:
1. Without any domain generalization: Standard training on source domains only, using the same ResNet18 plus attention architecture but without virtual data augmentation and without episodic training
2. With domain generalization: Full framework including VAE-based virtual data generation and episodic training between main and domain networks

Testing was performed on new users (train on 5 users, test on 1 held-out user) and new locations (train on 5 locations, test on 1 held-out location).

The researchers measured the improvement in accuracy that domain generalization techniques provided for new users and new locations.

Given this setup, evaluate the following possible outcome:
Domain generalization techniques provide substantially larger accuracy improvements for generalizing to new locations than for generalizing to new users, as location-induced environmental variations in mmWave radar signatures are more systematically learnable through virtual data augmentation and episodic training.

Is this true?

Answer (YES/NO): NO